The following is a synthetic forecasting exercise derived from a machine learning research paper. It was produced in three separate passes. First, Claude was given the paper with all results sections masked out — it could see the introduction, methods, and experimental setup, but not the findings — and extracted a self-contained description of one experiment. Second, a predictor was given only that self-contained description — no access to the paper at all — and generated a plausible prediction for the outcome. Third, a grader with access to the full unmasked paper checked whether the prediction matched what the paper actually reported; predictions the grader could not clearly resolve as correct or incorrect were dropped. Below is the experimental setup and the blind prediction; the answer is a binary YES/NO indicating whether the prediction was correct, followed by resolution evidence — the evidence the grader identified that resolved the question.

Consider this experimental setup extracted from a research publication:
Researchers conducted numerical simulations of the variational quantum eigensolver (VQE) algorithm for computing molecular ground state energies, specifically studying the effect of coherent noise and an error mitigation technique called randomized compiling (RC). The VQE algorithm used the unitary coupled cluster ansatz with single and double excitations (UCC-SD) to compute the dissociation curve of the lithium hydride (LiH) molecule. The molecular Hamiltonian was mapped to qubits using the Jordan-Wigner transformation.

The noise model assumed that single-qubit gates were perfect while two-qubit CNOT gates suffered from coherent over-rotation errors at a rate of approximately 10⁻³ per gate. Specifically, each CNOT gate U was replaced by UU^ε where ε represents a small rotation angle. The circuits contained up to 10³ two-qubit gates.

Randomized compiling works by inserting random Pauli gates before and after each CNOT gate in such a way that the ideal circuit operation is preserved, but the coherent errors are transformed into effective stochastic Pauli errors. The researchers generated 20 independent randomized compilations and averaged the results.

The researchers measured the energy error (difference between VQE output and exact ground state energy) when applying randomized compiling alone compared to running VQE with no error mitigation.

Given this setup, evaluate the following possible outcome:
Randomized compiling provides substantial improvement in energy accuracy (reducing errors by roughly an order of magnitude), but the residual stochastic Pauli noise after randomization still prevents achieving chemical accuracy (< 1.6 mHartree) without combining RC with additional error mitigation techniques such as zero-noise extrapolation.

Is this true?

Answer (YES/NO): NO